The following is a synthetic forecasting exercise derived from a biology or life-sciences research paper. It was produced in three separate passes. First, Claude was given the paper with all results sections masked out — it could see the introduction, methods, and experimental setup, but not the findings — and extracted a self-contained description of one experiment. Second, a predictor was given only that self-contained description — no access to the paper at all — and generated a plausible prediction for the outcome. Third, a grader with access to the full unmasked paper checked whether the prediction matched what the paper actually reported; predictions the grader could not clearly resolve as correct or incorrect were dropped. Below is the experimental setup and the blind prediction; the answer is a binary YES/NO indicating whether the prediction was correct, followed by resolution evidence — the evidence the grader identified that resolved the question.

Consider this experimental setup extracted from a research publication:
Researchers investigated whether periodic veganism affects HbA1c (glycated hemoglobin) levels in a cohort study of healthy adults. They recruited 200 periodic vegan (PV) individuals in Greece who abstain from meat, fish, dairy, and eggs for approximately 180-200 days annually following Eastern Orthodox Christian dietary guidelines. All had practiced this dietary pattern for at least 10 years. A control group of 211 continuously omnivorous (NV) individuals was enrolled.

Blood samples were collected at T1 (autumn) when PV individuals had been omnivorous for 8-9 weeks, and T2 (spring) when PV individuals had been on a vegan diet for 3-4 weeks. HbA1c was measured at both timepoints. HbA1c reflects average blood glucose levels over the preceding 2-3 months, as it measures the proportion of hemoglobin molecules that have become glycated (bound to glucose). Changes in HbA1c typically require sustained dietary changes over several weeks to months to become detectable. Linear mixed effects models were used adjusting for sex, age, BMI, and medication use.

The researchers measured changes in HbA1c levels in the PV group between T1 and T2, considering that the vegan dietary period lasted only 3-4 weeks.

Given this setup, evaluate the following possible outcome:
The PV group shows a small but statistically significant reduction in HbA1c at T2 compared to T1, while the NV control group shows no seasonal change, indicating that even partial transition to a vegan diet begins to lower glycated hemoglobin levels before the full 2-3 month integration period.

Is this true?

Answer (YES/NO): NO